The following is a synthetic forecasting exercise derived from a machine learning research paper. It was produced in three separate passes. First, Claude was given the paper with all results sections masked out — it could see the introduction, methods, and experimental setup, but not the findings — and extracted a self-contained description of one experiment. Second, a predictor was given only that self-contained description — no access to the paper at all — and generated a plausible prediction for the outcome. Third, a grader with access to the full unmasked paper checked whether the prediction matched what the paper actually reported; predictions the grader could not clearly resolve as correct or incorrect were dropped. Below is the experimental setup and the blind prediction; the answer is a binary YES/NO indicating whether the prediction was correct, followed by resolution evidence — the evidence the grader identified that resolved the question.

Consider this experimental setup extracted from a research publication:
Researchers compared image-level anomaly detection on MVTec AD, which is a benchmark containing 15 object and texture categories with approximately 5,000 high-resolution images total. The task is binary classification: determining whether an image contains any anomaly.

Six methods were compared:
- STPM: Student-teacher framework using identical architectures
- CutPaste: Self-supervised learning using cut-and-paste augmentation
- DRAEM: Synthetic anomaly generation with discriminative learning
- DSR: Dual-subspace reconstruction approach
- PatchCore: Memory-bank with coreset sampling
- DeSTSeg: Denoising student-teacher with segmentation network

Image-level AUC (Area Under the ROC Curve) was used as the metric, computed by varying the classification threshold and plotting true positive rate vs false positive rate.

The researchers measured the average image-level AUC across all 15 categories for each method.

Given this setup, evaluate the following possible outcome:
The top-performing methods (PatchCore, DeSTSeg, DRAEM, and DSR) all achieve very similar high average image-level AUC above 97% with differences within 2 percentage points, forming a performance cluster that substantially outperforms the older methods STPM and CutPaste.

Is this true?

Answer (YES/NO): YES